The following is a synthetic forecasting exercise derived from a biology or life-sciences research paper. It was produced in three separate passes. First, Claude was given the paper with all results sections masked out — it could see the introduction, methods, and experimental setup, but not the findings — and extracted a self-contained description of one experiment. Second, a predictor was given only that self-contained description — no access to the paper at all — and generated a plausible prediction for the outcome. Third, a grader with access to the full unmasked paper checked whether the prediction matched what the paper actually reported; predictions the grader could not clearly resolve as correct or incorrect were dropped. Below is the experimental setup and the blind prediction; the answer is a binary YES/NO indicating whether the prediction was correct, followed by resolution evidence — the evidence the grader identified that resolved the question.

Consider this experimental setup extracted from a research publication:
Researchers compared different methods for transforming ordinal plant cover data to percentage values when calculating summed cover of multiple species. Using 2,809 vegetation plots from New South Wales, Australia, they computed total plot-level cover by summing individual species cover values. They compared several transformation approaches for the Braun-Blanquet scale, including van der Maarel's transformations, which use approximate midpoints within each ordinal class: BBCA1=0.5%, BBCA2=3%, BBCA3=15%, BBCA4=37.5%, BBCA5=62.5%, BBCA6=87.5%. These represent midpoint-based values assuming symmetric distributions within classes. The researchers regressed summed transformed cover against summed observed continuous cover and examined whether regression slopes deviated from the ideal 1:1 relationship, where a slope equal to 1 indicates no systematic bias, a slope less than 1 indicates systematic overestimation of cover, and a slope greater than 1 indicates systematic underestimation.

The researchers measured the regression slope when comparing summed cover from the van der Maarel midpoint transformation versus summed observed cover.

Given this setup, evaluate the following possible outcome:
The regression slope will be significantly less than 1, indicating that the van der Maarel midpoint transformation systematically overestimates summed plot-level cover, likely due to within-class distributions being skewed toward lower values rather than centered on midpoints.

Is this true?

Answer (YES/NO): YES